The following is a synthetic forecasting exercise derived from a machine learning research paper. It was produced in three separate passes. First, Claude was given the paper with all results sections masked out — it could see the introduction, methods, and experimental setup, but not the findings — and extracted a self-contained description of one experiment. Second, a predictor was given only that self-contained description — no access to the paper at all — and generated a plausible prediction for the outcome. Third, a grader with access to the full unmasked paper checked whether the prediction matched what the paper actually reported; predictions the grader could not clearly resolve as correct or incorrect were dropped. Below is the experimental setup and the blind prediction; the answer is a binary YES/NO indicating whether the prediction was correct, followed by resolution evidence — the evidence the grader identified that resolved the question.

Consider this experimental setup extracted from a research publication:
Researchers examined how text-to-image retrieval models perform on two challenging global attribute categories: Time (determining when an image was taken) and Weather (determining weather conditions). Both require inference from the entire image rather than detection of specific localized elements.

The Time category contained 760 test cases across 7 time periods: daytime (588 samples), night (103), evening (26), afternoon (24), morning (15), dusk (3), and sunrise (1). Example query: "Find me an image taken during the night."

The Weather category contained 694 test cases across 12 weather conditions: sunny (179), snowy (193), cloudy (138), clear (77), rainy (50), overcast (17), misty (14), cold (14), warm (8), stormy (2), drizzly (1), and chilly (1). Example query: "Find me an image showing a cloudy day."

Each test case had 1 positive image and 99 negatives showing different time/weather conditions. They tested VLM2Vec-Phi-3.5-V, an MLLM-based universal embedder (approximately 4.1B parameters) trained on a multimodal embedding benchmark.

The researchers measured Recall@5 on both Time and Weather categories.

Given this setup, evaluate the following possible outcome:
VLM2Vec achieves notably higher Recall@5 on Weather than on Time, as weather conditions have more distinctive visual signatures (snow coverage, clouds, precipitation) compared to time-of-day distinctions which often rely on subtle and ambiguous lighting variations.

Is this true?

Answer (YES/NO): YES